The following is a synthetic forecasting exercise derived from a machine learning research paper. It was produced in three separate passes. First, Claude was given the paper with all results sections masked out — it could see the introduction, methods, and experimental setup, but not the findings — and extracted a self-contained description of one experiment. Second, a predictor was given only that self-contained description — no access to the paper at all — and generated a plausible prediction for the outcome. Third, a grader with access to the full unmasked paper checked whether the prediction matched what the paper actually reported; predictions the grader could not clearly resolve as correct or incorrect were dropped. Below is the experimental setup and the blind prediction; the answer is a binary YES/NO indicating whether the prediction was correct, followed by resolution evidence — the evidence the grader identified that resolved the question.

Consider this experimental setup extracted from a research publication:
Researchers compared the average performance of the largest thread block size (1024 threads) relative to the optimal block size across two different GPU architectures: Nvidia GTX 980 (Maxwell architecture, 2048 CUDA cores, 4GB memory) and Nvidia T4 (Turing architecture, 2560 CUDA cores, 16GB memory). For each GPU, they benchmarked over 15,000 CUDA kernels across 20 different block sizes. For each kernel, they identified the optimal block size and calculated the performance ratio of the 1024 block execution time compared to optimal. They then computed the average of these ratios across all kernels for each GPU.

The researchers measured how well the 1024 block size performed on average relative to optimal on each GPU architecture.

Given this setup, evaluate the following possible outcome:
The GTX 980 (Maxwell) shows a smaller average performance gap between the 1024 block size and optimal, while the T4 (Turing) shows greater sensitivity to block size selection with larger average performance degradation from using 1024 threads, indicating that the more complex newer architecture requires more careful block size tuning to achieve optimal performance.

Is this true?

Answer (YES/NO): YES